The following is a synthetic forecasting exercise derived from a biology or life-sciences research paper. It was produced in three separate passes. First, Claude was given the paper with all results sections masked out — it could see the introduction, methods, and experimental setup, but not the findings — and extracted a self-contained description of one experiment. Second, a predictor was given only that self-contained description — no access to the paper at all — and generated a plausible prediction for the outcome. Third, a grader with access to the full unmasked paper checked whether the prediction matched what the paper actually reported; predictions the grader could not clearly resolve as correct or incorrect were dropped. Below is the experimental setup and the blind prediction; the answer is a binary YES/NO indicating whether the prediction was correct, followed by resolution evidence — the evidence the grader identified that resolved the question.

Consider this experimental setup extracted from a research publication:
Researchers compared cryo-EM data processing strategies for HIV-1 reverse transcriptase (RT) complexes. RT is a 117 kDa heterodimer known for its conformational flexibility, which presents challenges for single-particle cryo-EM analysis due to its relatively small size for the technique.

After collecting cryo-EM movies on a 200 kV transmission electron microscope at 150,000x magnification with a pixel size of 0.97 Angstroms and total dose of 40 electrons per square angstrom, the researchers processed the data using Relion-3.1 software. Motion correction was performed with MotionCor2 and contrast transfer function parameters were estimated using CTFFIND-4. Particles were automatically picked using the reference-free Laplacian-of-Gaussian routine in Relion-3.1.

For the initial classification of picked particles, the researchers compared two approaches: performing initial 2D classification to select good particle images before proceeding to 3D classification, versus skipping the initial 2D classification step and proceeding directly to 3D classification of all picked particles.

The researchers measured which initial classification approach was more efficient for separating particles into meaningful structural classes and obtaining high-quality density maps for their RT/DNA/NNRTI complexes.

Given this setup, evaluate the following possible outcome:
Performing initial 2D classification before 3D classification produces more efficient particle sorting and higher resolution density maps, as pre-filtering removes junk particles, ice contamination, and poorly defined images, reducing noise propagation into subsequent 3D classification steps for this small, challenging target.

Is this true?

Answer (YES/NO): NO